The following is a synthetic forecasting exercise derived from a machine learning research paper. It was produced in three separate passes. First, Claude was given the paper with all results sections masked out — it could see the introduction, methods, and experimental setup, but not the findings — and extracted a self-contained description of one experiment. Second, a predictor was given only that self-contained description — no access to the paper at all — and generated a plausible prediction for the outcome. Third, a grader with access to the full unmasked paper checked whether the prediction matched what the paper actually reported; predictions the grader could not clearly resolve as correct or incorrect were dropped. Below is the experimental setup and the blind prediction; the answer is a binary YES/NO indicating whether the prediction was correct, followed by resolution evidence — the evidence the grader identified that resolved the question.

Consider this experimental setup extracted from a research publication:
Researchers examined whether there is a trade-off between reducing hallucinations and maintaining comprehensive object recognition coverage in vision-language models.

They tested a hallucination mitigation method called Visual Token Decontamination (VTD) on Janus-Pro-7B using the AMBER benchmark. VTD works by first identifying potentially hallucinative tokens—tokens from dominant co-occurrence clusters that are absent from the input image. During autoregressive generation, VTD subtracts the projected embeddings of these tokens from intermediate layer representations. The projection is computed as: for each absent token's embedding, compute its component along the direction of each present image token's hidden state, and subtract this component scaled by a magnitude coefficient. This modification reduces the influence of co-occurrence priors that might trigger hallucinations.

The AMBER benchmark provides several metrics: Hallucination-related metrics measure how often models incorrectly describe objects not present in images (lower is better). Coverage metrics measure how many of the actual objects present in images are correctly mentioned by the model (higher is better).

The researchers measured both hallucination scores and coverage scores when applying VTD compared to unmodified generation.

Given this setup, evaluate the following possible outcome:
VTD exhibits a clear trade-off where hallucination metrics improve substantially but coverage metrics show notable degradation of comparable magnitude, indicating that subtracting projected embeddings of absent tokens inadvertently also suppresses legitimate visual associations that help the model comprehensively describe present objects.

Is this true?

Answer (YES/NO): NO